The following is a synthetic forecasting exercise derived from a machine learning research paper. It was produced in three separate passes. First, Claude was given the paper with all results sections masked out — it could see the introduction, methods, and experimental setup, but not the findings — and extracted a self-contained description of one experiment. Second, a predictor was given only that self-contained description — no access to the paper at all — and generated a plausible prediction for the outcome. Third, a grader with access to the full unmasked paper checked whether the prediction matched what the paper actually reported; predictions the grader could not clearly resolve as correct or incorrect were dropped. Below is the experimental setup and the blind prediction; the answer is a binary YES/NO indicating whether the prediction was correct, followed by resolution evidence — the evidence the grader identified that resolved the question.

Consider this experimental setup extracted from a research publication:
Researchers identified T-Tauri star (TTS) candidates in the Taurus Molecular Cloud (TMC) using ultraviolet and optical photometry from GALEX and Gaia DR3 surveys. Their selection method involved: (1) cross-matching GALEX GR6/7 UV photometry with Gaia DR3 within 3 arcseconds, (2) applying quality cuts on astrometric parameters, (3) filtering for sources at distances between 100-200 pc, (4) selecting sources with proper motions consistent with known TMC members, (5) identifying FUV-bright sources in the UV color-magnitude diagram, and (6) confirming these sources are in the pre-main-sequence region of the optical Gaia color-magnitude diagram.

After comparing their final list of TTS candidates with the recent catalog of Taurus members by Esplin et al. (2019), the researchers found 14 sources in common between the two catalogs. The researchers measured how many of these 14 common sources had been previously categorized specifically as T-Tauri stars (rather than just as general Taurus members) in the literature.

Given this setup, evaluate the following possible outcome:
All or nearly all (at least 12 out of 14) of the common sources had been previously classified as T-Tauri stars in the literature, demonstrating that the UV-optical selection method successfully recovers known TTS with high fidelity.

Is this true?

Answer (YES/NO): NO